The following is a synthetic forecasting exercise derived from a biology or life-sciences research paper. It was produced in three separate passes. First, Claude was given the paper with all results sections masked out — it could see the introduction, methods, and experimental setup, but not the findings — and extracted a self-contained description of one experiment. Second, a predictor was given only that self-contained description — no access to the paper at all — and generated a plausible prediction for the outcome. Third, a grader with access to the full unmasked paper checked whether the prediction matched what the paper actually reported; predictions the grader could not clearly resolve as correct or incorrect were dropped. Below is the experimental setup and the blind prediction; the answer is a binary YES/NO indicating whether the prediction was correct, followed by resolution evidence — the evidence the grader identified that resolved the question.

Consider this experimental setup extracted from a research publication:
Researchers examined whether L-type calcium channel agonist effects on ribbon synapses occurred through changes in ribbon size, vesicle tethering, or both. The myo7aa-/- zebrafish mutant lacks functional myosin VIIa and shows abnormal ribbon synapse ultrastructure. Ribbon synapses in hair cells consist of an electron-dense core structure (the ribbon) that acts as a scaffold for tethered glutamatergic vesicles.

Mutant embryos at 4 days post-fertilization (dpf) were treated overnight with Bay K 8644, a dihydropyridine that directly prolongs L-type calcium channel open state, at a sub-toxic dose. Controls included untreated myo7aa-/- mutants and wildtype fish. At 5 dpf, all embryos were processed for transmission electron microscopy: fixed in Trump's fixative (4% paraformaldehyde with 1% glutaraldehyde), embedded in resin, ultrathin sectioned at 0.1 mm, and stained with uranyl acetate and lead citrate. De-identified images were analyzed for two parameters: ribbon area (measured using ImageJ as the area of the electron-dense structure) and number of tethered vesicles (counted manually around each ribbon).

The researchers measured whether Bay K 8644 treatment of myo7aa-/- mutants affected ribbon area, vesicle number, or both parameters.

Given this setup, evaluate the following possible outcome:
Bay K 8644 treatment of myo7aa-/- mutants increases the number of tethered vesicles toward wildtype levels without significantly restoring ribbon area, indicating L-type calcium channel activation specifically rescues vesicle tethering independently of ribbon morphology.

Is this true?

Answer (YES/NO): NO